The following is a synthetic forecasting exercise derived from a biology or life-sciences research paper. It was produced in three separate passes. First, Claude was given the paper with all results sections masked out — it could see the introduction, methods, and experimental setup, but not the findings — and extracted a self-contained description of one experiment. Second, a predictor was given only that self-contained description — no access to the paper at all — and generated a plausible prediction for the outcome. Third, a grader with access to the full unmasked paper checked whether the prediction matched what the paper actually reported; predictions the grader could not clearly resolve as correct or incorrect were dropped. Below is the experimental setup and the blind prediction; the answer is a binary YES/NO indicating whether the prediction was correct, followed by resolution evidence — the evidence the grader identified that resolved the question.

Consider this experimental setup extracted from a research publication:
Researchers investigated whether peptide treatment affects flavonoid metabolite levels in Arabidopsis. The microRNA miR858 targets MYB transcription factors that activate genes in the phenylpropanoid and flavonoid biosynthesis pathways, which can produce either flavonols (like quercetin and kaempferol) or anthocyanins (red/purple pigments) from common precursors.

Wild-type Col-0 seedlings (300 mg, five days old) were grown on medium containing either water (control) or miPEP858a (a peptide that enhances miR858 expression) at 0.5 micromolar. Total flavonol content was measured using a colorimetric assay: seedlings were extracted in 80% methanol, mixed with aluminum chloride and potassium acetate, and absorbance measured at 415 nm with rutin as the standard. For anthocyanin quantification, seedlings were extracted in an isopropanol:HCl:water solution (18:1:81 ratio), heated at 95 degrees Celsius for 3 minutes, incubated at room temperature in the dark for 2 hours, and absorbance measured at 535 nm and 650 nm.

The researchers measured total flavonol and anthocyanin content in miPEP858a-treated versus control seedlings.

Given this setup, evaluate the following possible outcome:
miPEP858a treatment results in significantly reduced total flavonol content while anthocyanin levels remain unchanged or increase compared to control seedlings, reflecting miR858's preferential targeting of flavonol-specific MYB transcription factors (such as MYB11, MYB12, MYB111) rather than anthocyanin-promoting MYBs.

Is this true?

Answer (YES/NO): NO